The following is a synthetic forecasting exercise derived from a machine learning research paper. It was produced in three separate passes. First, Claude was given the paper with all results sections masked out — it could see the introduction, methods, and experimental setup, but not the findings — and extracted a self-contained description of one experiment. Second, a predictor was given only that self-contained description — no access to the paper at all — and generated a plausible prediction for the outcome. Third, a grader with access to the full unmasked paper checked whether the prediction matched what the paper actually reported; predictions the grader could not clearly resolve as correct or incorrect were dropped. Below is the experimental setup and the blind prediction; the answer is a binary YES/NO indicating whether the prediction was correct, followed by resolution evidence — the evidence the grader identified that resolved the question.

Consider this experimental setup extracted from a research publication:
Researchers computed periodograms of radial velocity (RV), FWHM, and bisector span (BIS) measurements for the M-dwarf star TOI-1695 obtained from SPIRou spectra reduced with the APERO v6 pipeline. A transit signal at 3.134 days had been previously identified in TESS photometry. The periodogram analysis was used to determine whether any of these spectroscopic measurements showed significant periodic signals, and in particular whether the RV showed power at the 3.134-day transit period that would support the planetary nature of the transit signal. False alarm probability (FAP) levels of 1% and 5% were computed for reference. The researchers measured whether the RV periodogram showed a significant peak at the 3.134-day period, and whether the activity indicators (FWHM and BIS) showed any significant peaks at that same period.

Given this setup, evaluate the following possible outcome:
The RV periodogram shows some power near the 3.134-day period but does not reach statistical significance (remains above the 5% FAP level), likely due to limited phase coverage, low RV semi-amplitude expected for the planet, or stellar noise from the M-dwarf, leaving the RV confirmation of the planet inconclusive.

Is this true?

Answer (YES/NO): NO